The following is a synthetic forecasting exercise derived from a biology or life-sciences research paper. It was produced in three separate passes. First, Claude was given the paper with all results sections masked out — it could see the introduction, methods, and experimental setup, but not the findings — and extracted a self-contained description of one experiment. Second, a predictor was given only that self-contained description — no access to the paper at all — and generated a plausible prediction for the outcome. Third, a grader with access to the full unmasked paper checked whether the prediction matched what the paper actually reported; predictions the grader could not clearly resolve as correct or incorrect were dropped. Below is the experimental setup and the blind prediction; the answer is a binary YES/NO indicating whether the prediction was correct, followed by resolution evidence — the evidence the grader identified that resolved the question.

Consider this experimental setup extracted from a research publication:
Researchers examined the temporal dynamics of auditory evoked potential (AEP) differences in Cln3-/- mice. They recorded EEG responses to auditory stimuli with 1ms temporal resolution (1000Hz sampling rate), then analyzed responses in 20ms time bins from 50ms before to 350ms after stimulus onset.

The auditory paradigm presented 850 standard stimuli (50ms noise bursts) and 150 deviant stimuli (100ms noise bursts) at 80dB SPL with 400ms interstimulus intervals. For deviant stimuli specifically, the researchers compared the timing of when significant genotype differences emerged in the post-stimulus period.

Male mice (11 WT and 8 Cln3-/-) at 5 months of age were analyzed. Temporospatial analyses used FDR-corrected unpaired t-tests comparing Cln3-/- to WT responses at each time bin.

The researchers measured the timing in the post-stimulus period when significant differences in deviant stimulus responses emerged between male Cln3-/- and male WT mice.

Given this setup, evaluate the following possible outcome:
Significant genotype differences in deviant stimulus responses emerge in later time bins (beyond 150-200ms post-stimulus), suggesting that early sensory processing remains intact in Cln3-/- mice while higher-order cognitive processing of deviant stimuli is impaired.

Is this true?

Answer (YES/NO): NO